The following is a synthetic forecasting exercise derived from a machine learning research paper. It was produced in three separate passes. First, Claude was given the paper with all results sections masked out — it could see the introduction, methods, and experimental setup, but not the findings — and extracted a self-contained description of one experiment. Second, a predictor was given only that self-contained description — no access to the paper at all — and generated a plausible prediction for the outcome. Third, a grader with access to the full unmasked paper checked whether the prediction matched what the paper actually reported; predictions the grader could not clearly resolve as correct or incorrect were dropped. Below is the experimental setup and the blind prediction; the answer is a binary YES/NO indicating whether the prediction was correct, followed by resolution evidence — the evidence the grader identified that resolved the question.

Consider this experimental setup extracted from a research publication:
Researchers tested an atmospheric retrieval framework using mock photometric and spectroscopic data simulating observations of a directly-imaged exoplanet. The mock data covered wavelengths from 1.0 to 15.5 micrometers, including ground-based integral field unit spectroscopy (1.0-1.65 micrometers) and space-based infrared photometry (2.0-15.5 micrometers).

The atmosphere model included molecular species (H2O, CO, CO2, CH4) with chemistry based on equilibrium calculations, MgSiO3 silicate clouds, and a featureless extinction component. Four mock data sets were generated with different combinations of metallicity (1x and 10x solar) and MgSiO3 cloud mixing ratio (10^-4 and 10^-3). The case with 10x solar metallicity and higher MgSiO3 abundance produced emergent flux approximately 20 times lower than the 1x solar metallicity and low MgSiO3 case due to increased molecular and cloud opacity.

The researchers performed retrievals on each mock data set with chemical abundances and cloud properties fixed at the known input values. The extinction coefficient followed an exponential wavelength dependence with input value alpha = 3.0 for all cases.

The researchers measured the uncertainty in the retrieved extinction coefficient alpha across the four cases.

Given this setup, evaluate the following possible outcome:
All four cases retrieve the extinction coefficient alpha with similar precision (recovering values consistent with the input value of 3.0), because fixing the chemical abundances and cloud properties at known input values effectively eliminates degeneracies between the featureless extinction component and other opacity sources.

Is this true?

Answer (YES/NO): NO